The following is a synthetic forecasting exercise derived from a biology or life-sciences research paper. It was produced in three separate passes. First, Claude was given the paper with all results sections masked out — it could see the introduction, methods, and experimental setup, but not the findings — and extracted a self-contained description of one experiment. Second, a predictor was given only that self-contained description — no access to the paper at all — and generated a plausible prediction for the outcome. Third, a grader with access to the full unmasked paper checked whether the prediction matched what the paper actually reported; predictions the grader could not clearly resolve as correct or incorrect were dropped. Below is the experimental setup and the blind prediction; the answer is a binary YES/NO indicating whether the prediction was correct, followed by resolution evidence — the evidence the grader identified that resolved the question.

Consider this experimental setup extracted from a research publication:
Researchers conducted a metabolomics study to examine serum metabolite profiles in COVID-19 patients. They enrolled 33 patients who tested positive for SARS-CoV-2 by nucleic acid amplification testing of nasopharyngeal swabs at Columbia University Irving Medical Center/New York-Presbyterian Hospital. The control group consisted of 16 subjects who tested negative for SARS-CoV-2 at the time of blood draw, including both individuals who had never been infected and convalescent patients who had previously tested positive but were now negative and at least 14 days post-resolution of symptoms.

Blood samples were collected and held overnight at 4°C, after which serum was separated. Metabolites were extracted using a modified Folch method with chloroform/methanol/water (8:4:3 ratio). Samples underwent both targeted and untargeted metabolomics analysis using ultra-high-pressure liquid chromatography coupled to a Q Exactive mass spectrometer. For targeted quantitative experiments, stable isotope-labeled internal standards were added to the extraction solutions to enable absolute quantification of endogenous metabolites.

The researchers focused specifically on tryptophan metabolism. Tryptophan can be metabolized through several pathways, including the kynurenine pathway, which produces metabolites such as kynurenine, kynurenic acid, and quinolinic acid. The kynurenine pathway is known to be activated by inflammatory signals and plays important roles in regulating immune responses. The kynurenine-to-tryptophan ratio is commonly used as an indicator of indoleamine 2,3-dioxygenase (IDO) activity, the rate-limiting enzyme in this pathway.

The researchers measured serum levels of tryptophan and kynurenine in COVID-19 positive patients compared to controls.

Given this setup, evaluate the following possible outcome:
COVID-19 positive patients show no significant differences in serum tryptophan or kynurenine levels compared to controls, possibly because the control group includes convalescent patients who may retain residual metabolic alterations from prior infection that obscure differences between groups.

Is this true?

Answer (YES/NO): NO